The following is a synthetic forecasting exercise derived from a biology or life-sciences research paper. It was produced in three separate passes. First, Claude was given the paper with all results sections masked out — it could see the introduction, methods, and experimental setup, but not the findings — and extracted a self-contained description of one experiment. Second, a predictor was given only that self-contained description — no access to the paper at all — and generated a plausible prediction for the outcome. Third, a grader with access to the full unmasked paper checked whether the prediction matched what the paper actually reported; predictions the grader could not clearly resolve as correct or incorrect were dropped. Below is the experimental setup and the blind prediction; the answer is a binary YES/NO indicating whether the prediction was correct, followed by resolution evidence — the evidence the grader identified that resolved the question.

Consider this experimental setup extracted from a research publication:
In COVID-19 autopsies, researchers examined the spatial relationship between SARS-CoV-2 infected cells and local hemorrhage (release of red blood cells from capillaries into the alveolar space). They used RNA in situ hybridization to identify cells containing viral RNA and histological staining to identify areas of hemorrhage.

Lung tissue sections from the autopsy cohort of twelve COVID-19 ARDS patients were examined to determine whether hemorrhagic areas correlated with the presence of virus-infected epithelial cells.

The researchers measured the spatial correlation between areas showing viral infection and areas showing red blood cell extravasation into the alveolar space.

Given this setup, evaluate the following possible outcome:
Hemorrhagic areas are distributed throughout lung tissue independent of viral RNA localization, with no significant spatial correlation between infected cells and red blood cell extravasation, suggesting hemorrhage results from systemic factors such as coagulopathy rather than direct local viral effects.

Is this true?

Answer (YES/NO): NO